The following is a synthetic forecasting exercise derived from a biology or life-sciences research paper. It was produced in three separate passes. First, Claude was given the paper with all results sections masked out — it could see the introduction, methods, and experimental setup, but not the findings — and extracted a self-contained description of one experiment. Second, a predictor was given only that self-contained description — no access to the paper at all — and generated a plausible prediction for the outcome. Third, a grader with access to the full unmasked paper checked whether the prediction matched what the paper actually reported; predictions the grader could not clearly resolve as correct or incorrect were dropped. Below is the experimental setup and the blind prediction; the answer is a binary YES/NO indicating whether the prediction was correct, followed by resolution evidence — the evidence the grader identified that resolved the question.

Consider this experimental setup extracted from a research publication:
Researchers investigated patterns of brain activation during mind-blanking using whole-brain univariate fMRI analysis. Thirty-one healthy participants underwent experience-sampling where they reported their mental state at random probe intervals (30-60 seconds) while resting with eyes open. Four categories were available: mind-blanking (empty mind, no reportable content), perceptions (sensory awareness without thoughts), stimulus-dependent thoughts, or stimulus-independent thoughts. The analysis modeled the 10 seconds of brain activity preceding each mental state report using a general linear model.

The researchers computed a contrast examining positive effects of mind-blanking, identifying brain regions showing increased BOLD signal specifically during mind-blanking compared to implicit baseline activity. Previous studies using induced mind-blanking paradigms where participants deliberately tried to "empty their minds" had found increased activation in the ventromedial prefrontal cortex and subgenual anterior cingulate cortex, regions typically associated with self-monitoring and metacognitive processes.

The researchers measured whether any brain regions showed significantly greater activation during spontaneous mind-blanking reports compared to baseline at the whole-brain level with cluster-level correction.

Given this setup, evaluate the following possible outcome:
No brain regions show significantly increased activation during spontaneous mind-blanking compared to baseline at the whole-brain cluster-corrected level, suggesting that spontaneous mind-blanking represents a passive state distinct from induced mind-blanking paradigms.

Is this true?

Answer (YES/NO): YES